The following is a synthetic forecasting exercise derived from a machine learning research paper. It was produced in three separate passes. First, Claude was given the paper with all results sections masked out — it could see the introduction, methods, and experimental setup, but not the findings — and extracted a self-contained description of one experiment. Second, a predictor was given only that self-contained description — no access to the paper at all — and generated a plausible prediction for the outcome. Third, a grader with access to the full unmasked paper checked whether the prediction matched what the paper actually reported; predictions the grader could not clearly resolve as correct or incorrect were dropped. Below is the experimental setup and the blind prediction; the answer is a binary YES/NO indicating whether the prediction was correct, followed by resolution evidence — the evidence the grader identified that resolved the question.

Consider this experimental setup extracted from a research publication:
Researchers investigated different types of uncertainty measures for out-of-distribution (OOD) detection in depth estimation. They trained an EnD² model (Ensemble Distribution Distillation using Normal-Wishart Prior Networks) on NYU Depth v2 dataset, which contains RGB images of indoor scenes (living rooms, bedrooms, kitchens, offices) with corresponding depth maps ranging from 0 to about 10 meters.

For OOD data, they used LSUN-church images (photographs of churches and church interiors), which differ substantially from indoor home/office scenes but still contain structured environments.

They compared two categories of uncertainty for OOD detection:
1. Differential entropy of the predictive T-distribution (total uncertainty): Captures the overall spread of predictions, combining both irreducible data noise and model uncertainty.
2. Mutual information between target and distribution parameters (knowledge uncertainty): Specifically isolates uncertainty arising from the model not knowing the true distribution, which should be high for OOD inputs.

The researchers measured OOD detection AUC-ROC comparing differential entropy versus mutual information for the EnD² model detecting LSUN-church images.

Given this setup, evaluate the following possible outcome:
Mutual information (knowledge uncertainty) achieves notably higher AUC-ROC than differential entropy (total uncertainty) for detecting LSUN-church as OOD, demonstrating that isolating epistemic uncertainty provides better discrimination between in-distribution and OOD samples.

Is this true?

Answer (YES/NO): YES